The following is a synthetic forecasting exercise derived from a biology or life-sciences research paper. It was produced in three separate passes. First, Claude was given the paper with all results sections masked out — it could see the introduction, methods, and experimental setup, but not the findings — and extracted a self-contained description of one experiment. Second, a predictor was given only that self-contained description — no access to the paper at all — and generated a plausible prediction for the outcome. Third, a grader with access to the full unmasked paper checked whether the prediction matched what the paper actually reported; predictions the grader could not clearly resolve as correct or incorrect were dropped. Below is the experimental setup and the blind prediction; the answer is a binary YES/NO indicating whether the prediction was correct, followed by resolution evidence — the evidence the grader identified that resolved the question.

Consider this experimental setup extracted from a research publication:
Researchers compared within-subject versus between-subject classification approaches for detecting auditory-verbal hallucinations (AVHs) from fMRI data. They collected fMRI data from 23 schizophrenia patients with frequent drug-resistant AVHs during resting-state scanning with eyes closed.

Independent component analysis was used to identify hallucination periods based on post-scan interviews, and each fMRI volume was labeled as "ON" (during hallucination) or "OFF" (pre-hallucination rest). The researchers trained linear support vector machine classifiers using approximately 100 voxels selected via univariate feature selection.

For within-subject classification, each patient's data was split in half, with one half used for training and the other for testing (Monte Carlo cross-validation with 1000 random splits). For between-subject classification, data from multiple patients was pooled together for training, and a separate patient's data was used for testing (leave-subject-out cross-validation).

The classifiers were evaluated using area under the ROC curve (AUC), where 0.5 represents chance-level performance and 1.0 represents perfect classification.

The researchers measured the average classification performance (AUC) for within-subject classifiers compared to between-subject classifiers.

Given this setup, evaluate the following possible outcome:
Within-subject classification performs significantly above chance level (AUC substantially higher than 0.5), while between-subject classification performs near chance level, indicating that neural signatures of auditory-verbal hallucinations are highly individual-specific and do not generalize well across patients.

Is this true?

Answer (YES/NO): NO